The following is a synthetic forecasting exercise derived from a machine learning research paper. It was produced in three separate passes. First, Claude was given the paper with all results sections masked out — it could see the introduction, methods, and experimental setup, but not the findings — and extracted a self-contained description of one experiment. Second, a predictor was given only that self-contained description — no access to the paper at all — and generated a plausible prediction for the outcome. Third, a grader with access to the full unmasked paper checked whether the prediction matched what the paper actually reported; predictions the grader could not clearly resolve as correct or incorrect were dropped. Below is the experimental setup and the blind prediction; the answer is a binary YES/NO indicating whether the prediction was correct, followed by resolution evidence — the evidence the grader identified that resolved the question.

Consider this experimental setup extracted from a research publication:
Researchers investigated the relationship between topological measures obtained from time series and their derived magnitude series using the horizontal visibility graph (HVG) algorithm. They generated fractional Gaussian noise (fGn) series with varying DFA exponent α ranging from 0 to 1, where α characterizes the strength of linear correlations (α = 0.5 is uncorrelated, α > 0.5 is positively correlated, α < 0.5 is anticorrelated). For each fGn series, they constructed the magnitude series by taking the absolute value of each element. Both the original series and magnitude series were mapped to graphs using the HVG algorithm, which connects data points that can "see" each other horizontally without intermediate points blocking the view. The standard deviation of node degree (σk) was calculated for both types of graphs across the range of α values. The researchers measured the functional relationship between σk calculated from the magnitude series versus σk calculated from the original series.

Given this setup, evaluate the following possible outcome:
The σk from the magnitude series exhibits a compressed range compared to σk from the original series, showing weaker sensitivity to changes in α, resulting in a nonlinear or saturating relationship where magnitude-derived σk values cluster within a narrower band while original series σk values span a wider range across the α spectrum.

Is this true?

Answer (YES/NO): NO